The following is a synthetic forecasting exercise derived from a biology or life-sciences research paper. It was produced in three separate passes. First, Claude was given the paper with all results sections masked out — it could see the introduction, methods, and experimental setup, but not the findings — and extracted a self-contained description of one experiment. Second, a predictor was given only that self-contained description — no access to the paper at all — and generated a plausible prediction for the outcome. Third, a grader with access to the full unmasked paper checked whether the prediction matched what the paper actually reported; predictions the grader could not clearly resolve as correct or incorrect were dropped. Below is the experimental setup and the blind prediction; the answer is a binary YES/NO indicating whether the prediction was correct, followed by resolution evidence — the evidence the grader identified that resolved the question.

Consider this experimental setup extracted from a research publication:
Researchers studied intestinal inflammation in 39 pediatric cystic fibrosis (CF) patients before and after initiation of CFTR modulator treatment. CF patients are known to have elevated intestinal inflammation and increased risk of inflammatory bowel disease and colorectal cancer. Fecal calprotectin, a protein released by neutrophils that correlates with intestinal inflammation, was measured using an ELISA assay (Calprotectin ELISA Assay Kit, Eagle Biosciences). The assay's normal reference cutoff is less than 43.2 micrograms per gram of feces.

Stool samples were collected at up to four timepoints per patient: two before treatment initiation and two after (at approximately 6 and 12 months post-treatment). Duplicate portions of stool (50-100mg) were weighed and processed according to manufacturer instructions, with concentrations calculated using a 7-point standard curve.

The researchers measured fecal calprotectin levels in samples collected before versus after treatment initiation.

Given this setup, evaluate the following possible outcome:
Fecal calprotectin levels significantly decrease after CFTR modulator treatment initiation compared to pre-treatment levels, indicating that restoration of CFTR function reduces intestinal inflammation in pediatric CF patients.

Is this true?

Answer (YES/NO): YES